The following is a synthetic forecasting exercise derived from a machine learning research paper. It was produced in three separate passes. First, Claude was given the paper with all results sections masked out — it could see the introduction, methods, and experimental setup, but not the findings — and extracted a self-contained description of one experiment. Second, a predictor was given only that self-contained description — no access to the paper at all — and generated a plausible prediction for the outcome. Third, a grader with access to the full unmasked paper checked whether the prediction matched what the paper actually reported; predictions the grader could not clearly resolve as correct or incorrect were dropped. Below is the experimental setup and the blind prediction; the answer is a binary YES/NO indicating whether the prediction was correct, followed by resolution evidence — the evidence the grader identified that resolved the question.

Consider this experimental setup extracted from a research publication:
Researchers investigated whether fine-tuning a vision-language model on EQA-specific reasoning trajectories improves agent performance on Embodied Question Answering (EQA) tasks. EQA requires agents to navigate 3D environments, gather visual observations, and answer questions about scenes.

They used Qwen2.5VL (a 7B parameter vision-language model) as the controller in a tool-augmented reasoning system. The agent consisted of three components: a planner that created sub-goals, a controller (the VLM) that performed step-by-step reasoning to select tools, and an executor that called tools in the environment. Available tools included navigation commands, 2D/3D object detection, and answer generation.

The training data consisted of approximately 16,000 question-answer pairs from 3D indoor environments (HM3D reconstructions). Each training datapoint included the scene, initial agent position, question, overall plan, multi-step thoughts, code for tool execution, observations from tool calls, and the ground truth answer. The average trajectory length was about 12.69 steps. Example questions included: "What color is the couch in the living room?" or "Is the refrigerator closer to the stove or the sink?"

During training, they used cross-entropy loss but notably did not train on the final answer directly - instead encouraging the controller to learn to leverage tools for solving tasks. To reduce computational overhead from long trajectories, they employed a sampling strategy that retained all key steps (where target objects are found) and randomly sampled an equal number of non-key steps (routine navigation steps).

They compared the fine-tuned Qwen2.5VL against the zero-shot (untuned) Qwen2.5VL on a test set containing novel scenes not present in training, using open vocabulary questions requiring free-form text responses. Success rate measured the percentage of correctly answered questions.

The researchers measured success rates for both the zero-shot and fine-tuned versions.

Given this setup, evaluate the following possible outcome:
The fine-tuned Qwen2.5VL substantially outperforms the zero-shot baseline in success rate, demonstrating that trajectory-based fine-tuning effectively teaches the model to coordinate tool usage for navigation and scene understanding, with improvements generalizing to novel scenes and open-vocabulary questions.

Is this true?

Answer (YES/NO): YES